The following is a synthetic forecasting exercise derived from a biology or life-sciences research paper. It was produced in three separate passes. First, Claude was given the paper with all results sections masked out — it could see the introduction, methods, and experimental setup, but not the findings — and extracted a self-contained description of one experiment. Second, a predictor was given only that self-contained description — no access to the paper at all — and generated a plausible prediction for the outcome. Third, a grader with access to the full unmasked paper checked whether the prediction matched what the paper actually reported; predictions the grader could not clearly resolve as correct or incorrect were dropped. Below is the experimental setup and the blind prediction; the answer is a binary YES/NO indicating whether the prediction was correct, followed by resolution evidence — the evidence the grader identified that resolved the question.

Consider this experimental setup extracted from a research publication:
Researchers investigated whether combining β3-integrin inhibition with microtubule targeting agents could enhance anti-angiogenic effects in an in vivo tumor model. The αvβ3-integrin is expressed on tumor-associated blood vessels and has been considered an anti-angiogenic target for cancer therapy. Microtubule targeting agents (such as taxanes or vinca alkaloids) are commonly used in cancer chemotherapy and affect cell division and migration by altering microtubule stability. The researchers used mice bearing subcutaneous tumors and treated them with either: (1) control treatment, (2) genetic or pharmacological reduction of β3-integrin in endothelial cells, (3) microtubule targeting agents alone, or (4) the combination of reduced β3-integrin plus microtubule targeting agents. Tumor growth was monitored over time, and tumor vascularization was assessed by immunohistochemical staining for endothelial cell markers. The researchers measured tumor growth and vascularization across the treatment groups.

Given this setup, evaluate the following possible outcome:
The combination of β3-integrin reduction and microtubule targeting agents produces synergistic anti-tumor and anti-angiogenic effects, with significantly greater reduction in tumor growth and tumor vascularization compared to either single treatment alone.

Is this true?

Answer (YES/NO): YES